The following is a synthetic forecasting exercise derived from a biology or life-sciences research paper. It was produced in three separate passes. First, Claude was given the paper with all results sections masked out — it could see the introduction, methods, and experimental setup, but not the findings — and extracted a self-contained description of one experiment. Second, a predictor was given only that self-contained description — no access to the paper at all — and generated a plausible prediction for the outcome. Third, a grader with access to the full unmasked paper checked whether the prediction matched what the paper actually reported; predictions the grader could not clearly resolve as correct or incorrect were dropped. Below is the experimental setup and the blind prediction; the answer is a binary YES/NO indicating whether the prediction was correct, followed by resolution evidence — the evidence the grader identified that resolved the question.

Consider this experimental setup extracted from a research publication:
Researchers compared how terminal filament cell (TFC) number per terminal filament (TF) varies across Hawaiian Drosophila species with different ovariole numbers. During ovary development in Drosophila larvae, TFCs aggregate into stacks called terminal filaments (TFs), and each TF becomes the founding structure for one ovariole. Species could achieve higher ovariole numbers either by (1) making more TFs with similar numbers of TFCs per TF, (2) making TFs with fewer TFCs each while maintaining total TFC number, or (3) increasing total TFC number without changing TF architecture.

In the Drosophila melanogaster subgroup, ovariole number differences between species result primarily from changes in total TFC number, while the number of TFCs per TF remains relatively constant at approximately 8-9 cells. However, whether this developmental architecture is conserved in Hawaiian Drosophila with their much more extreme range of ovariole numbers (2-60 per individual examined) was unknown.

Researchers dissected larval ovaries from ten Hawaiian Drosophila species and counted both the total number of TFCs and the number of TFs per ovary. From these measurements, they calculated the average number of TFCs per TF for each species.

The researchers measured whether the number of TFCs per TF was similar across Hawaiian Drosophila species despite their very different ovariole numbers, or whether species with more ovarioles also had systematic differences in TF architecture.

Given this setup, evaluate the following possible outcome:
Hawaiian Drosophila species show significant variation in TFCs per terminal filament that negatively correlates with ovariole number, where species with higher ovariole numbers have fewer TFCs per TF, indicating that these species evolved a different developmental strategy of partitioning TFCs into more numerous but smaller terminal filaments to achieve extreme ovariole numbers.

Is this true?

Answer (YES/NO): NO